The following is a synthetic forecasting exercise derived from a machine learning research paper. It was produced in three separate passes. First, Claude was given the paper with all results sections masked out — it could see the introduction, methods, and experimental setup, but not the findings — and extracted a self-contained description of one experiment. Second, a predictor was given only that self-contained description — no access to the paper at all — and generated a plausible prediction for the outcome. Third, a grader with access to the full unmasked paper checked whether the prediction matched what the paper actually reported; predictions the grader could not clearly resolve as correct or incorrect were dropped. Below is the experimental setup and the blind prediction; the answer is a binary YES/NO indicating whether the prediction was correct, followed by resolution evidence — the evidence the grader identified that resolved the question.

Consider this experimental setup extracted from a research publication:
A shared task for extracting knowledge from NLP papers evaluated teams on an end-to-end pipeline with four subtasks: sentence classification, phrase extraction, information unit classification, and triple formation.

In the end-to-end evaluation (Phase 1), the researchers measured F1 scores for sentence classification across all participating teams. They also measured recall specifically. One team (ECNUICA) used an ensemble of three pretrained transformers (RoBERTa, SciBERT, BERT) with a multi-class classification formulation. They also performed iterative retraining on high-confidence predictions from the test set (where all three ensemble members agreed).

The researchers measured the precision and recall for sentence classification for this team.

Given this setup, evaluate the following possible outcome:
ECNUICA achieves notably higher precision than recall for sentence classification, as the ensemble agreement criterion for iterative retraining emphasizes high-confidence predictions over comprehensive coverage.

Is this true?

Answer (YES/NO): NO